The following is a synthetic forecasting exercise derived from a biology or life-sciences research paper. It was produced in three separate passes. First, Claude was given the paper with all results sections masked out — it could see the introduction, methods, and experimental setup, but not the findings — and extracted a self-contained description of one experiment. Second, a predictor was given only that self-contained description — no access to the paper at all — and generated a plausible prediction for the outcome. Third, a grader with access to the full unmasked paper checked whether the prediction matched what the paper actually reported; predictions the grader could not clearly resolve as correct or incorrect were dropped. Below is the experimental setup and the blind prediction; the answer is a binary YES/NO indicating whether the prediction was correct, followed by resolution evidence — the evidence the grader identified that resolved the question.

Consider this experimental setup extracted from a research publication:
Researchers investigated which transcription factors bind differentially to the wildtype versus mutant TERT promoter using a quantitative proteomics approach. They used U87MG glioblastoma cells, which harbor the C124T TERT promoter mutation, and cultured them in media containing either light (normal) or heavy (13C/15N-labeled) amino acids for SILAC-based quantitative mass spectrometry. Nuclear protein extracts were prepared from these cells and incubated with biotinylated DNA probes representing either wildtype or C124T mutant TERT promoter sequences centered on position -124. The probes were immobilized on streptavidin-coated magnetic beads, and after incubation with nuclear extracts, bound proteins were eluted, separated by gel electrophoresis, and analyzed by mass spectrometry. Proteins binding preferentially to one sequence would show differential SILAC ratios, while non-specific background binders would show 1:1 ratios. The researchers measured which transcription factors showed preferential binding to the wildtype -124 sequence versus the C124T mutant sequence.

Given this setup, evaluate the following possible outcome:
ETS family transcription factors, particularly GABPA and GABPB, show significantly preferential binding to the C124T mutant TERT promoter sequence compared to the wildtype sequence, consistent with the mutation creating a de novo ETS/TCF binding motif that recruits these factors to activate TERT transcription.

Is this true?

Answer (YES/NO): NO